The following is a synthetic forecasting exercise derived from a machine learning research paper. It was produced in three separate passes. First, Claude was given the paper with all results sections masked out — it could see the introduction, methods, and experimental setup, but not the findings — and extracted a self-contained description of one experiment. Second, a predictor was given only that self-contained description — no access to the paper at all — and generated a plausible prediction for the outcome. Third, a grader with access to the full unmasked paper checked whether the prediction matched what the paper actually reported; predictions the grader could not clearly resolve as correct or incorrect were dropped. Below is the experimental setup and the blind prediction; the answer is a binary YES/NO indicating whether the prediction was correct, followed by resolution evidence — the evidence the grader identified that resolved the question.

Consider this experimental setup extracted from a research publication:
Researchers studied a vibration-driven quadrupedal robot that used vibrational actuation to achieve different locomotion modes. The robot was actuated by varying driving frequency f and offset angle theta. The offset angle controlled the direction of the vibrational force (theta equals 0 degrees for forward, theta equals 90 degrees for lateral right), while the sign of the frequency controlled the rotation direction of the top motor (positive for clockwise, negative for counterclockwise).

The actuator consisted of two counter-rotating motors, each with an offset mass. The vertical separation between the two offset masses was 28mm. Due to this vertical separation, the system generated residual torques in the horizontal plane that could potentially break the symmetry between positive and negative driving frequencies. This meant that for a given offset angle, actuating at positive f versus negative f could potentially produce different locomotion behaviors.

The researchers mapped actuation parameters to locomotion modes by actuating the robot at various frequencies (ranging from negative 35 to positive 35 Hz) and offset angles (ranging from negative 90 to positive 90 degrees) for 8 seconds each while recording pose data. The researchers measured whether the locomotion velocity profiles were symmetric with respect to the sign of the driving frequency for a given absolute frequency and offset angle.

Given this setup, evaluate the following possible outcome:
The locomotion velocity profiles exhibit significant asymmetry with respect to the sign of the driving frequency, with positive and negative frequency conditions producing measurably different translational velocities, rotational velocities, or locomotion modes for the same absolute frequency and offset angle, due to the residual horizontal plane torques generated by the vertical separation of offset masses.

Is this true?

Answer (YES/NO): YES